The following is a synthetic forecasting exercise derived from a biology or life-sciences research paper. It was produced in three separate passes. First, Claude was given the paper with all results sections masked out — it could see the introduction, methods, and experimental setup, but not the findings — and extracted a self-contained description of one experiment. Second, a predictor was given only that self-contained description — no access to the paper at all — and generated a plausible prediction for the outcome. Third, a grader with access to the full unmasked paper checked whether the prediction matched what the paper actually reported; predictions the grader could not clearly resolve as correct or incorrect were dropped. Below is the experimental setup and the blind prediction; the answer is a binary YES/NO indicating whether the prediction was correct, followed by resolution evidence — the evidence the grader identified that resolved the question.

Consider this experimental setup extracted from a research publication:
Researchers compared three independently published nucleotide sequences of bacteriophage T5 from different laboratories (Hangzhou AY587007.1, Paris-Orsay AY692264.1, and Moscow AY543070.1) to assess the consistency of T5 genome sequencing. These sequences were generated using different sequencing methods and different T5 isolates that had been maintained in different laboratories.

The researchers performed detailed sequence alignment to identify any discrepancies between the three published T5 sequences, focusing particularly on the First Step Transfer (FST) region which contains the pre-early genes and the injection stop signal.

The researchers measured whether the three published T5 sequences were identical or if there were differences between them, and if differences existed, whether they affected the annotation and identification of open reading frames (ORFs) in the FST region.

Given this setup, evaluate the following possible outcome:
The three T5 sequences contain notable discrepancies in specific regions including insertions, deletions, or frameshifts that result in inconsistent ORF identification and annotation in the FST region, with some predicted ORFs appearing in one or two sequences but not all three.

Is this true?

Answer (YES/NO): YES